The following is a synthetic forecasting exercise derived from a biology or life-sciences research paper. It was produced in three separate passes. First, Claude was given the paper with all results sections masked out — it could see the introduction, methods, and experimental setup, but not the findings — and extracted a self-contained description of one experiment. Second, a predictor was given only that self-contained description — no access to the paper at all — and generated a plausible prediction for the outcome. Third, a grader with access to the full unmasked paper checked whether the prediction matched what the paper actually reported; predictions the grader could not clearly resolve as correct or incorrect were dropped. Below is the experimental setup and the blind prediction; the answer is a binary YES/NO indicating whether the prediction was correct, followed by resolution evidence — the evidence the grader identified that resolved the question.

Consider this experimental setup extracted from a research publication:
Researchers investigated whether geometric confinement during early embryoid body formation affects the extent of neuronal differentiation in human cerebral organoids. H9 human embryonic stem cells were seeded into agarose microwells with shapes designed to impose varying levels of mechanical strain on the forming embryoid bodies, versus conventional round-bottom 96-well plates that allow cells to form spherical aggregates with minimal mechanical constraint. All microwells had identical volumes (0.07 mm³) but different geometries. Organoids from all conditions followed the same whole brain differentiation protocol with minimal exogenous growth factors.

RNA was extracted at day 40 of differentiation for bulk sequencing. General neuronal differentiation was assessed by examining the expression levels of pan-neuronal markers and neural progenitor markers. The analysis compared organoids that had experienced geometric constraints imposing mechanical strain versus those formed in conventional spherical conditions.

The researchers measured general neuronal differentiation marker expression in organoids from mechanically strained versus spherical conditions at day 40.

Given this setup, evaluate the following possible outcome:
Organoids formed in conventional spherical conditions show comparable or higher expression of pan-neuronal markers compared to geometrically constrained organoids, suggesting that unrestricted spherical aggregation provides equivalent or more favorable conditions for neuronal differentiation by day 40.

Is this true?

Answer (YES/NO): NO